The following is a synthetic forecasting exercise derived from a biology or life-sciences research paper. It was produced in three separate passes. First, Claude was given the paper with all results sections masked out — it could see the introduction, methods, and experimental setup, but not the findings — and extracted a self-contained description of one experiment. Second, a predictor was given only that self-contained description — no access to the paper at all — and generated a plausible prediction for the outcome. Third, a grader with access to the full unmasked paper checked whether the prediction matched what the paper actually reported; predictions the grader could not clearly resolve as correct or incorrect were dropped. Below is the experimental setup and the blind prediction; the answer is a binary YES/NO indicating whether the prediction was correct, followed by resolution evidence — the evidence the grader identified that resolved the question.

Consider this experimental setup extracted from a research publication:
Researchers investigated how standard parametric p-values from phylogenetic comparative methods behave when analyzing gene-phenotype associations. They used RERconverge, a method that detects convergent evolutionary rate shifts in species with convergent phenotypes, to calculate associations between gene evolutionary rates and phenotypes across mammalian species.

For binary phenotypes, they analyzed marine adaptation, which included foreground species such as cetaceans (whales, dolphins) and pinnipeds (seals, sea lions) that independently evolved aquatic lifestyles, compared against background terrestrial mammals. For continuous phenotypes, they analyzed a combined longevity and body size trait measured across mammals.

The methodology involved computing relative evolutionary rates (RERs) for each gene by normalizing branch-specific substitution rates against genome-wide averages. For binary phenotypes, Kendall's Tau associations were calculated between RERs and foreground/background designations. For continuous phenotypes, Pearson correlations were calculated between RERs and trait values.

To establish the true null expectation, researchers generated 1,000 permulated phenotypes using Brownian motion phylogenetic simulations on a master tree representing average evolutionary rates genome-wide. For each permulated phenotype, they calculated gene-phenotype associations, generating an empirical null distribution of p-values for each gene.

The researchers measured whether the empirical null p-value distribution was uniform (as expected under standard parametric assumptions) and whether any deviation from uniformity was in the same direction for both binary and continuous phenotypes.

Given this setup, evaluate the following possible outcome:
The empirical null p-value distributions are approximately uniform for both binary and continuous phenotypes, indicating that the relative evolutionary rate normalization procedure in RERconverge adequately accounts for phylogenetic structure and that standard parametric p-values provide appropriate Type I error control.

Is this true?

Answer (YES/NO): NO